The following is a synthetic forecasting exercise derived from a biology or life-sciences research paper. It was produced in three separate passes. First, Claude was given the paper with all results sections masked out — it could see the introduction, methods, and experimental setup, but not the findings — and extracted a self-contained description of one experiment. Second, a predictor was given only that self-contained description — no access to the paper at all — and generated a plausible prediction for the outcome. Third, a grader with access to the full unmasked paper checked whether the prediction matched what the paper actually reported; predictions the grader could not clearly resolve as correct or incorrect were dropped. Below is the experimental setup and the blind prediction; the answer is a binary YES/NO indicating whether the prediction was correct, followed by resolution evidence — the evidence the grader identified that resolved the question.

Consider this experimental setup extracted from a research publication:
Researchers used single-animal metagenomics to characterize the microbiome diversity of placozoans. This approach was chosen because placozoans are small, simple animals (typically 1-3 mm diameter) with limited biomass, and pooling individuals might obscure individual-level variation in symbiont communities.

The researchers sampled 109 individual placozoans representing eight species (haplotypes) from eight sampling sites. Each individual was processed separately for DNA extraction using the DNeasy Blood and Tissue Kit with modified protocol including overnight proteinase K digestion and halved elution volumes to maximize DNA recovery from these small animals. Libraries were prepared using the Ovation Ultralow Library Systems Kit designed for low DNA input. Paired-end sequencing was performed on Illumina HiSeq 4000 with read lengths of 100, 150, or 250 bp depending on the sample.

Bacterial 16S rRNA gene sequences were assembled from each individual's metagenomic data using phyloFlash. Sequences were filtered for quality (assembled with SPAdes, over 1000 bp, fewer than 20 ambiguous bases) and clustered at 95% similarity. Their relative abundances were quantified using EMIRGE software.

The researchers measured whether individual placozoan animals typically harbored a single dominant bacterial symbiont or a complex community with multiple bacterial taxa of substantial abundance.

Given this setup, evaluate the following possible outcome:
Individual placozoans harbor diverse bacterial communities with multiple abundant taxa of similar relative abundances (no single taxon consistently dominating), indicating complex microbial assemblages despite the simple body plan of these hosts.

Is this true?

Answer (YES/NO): NO